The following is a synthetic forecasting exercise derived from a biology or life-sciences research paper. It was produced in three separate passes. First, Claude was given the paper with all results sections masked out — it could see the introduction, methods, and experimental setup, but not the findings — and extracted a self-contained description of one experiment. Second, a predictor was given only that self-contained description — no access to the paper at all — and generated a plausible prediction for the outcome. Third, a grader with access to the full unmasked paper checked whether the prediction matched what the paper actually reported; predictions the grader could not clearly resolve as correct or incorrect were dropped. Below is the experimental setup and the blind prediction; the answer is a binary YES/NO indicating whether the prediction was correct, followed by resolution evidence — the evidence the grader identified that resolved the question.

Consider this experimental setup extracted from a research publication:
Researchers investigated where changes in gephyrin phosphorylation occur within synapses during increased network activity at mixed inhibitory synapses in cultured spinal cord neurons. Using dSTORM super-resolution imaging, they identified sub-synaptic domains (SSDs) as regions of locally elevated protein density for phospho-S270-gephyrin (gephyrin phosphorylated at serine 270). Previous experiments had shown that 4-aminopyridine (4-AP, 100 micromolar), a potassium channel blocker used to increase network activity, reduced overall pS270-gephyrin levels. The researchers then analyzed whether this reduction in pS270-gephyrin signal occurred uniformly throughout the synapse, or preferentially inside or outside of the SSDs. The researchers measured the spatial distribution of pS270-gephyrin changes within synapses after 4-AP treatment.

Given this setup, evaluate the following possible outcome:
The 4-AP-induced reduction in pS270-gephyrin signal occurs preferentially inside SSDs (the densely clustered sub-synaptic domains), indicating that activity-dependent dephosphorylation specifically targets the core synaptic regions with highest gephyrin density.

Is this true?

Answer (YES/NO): NO